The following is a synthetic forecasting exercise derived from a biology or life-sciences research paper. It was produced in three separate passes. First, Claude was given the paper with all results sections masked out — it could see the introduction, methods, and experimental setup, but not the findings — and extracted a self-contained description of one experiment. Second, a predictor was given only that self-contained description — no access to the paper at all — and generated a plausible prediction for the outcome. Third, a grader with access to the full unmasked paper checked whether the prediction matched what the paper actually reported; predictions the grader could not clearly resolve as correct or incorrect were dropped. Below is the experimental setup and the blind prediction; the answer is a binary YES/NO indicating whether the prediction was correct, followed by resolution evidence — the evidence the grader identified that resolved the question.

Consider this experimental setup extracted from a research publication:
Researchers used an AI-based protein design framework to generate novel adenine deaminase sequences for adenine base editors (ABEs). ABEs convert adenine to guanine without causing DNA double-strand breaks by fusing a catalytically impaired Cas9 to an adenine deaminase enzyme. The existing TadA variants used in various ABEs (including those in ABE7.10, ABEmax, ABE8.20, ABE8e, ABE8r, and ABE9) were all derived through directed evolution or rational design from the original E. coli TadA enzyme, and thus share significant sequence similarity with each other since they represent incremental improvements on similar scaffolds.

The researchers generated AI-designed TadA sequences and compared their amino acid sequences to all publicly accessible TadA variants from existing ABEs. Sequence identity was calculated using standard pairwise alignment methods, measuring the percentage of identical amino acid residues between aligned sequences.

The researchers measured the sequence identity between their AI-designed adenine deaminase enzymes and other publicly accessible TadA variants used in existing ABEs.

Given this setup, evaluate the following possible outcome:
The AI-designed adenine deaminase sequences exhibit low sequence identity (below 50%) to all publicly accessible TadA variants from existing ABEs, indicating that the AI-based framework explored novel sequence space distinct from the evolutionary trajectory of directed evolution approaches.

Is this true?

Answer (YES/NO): NO